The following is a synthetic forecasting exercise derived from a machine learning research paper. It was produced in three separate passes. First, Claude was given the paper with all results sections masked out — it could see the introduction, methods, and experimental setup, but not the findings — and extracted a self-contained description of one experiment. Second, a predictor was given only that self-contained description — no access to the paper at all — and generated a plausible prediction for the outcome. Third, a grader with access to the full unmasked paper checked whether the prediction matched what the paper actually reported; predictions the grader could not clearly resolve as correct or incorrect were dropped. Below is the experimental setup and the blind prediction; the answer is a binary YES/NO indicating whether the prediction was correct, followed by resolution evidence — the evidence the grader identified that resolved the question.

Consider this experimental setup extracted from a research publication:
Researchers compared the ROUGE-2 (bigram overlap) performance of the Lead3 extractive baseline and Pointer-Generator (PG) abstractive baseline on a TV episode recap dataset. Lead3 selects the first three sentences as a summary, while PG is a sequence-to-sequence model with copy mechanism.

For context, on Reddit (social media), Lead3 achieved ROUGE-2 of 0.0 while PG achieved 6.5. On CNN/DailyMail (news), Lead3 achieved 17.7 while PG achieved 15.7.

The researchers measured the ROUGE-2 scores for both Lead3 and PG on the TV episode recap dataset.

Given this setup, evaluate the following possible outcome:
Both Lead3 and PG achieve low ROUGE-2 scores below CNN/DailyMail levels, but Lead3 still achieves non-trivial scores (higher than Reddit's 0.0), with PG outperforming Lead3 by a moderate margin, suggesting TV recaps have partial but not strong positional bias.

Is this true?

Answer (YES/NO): YES